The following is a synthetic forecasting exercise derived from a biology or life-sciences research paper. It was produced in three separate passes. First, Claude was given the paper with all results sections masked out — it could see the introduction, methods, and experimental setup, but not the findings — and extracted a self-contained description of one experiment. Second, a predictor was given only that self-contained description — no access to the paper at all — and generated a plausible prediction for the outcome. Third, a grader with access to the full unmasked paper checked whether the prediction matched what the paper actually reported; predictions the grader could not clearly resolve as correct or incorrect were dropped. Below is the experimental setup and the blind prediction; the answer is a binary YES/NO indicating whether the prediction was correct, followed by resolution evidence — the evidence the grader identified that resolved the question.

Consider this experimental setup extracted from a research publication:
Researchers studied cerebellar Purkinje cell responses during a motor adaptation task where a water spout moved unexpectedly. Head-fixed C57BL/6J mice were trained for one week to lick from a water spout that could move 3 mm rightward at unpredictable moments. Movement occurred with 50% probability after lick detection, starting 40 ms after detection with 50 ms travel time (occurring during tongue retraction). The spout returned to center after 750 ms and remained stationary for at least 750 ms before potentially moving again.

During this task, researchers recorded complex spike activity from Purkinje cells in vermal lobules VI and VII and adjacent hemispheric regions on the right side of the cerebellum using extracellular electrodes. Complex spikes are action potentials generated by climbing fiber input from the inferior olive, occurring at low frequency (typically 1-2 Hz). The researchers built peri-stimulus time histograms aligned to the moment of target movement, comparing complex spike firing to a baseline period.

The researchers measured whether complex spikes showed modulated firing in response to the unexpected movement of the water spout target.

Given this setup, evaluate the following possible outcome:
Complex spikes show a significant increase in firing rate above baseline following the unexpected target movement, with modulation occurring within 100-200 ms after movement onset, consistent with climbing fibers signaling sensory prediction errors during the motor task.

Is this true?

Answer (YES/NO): YES